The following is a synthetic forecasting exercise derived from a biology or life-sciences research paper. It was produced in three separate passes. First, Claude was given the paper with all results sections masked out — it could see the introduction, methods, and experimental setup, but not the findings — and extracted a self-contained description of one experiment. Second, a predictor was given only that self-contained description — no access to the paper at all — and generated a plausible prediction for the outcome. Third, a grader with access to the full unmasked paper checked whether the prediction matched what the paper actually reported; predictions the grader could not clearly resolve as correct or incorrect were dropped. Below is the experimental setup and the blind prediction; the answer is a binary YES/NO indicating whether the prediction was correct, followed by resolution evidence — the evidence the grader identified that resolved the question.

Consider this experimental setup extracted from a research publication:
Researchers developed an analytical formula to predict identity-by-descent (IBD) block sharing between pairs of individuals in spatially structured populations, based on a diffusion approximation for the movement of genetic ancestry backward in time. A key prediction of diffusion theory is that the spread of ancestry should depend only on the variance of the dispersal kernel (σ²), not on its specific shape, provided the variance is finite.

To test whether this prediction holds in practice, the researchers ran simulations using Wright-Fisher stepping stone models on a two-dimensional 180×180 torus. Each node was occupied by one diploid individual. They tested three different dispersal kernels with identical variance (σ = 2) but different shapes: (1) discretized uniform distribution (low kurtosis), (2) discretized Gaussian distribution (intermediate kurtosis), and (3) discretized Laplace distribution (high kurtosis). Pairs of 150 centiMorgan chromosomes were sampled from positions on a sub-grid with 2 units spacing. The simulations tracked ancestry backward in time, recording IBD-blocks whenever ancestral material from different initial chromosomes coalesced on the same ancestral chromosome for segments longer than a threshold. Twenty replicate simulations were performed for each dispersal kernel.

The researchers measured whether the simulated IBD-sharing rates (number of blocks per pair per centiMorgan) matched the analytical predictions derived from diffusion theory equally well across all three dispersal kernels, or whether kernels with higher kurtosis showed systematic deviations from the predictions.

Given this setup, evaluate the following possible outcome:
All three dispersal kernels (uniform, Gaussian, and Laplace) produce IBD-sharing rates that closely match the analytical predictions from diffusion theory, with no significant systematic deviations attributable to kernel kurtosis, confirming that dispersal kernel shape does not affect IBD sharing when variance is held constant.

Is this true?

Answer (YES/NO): YES